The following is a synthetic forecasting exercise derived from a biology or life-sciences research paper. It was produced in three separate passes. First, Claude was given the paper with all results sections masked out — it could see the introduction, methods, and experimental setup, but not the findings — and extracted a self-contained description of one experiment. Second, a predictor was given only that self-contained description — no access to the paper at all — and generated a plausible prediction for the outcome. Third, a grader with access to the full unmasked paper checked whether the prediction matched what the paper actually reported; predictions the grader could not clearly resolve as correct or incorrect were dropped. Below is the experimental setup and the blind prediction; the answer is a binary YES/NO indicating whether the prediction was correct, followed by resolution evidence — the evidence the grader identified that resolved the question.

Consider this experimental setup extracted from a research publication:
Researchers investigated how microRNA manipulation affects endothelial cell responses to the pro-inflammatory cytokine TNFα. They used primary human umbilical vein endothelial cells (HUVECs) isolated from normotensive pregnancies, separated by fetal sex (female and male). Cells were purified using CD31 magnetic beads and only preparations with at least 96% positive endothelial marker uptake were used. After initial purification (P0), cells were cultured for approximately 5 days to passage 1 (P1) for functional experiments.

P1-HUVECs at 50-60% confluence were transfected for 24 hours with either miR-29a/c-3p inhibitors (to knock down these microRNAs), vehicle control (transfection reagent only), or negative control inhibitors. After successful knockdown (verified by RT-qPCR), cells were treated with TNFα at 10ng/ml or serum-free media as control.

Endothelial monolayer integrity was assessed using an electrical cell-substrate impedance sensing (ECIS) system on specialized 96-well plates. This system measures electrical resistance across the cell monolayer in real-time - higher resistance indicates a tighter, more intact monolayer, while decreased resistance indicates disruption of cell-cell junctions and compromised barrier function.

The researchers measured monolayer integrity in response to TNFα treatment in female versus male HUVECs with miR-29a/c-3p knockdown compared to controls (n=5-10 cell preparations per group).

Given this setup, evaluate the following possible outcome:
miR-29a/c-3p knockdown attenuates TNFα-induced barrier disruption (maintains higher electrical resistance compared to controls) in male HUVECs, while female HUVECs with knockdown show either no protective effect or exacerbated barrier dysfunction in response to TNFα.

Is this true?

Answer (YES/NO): NO